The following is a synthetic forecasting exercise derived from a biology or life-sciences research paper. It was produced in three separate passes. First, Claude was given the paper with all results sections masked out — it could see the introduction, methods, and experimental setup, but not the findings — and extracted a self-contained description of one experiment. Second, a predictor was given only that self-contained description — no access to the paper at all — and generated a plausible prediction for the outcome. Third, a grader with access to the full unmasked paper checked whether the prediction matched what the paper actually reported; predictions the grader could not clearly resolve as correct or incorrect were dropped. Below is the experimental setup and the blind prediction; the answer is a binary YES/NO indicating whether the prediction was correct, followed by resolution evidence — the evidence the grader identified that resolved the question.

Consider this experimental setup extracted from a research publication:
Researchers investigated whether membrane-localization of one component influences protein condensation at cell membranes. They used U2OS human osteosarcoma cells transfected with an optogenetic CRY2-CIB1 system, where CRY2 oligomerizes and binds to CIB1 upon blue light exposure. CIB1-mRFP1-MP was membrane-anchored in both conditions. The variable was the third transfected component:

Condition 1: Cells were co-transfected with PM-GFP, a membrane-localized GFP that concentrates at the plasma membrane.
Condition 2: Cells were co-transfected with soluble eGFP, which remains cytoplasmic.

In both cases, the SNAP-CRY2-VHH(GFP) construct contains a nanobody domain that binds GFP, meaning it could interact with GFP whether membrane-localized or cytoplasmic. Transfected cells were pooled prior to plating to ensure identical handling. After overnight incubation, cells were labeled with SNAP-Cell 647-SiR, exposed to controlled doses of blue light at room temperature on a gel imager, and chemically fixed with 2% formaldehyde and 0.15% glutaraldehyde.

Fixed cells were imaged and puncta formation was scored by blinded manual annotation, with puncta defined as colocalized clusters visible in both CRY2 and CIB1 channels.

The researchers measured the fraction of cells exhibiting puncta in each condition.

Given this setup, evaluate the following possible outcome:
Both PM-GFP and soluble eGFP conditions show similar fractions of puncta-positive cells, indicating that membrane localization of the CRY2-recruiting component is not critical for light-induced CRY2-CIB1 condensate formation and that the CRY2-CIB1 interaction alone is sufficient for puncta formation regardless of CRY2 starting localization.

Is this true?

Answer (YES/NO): NO